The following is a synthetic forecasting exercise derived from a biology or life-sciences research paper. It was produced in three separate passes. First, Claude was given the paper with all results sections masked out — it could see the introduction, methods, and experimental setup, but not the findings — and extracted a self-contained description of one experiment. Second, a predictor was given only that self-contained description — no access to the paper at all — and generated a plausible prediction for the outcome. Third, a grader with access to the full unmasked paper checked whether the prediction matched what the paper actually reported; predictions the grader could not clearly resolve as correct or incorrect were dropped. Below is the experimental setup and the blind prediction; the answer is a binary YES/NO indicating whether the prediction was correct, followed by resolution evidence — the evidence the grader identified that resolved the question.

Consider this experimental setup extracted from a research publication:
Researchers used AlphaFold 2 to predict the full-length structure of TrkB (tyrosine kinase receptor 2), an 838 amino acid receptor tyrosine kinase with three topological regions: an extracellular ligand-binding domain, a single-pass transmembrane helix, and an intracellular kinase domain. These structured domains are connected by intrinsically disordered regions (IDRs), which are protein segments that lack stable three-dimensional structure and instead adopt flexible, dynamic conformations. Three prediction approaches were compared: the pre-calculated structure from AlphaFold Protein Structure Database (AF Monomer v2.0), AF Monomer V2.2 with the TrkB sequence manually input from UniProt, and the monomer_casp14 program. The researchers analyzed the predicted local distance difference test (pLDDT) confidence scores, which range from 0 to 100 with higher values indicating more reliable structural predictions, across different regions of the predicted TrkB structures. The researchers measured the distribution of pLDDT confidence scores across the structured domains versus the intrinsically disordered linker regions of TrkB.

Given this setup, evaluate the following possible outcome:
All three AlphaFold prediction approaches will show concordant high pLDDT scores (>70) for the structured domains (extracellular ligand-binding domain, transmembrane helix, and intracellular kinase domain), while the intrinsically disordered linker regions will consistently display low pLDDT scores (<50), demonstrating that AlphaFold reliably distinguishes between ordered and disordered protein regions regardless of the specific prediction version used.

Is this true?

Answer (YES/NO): NO